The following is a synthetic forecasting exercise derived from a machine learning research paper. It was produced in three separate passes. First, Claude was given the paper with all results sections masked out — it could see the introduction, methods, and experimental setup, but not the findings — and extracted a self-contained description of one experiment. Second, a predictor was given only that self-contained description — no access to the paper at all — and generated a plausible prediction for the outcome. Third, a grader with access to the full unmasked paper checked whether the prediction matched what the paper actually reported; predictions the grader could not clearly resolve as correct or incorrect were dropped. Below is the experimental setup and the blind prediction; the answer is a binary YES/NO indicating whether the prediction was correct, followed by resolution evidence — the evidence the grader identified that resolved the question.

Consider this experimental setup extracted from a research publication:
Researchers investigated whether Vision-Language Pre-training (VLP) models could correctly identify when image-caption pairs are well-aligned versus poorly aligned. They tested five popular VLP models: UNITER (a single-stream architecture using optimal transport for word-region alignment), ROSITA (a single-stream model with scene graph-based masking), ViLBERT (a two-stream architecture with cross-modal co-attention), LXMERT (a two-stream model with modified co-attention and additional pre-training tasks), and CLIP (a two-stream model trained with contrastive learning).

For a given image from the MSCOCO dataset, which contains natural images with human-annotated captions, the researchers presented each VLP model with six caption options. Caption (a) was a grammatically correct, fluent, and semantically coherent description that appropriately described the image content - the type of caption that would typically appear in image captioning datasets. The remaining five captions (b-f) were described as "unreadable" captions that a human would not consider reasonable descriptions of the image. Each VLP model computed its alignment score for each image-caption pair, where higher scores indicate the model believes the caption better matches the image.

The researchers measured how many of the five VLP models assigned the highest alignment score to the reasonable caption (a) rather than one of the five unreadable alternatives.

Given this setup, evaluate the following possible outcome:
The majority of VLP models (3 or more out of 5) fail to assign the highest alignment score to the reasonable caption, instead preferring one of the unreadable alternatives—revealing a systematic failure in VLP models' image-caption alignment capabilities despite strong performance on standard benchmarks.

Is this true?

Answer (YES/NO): YES